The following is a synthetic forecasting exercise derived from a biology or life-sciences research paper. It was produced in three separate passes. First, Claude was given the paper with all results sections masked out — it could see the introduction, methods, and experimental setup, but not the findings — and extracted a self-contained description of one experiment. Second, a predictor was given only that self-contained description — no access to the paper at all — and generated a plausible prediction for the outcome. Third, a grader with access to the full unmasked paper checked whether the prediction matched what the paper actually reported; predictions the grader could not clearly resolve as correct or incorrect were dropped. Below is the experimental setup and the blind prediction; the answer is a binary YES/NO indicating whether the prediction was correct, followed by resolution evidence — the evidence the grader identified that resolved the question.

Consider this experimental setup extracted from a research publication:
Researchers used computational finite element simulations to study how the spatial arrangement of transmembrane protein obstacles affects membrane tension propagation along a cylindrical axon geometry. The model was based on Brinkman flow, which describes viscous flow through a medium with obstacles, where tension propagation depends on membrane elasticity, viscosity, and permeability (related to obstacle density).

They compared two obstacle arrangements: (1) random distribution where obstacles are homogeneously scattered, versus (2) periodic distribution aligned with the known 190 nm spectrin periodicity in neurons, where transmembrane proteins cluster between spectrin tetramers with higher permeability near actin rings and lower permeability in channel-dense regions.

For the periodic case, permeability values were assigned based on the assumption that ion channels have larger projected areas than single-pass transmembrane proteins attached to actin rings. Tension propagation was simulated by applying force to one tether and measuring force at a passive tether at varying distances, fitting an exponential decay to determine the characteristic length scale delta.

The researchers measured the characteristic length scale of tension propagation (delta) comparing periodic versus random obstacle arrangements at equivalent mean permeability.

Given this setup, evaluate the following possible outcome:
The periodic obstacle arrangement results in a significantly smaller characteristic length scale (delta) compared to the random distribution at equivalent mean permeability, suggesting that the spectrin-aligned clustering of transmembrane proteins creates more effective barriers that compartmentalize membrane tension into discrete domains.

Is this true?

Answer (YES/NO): YES